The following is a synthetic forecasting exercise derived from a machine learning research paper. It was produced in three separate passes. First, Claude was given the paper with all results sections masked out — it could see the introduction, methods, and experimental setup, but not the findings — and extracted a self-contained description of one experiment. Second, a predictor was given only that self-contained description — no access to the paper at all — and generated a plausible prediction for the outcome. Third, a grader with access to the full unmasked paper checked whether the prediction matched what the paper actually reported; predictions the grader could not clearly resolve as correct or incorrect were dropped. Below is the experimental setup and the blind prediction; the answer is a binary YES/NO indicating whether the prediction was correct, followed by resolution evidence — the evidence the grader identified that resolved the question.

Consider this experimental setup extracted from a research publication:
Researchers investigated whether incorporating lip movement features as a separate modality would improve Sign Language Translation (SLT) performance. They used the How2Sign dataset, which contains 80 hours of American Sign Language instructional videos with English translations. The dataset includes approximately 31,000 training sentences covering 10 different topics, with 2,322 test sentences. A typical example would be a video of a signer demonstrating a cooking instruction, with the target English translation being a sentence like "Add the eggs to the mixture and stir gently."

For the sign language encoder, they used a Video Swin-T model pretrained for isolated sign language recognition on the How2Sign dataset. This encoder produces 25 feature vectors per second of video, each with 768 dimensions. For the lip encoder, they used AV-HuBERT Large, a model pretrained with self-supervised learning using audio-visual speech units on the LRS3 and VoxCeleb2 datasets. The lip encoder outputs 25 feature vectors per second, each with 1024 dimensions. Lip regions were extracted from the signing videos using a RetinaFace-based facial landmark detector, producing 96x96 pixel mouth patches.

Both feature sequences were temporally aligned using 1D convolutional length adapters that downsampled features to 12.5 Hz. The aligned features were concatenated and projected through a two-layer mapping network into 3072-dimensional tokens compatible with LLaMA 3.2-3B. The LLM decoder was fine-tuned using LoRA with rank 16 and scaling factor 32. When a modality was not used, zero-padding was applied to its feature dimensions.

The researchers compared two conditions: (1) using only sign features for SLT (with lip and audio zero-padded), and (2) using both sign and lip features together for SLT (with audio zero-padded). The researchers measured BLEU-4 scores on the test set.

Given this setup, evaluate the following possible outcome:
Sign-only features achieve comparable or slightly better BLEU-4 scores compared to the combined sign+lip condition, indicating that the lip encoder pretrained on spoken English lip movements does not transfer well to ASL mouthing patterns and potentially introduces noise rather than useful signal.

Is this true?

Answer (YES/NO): NO